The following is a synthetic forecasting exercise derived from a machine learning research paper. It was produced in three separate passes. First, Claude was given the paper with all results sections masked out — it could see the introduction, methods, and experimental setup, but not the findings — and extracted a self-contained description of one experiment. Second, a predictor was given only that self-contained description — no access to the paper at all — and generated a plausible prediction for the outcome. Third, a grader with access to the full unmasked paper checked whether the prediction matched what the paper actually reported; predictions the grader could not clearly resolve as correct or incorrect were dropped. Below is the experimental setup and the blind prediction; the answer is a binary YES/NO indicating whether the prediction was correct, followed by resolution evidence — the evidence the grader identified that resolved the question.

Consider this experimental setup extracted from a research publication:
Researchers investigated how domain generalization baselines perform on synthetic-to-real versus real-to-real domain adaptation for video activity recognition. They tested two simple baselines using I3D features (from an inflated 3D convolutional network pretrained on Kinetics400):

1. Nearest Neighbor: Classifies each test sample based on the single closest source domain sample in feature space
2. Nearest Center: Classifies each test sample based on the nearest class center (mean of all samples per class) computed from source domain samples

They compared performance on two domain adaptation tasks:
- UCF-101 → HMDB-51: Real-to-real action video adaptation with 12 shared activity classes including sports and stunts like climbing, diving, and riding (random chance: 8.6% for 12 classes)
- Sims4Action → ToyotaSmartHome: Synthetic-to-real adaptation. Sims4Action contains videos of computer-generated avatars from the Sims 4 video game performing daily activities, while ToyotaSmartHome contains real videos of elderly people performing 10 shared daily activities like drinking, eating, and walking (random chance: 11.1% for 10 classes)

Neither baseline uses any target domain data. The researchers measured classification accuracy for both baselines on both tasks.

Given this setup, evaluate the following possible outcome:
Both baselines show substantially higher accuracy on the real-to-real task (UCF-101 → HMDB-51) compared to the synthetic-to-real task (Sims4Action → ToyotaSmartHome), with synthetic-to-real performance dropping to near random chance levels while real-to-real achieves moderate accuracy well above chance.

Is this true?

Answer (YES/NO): NO